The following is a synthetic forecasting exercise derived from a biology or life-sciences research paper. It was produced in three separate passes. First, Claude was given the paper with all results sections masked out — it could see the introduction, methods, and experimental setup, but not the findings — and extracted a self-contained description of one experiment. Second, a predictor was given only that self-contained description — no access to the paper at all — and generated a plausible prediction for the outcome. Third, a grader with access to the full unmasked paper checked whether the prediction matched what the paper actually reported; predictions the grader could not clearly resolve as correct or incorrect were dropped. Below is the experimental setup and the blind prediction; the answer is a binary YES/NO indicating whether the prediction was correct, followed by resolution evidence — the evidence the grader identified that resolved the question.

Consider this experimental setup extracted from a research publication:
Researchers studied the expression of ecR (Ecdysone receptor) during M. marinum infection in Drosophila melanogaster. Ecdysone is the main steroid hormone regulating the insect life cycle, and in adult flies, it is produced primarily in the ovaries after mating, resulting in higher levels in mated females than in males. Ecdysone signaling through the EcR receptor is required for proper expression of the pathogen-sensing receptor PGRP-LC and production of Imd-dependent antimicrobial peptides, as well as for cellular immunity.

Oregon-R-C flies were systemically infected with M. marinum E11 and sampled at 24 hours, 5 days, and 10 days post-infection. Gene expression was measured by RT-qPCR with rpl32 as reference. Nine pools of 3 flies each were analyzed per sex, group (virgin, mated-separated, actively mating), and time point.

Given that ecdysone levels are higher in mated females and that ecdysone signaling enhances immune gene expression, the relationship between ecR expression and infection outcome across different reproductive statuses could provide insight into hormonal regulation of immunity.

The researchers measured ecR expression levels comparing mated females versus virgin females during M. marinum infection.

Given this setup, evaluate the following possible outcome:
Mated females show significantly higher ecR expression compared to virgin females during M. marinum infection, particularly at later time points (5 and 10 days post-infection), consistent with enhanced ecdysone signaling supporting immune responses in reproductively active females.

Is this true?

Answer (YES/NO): NO